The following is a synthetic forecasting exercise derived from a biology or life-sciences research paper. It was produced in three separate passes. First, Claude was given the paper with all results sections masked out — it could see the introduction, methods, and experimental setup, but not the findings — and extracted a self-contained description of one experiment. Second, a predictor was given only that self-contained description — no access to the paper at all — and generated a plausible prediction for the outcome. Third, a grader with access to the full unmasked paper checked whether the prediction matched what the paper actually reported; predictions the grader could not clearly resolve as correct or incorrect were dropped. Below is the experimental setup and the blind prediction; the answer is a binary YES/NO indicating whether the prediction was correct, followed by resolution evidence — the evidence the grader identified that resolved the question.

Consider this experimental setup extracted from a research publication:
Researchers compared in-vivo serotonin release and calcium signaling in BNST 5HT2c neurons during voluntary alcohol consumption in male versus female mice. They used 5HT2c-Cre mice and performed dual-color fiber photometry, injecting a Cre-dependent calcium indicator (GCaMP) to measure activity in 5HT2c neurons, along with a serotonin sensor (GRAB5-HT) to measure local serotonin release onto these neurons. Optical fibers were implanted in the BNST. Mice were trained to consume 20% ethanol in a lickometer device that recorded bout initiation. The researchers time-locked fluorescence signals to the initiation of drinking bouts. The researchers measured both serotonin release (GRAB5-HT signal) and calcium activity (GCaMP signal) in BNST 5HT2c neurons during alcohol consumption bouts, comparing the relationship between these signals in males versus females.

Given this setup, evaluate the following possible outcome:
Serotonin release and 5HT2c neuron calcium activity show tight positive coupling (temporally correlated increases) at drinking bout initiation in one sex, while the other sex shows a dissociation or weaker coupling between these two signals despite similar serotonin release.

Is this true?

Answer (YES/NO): NO